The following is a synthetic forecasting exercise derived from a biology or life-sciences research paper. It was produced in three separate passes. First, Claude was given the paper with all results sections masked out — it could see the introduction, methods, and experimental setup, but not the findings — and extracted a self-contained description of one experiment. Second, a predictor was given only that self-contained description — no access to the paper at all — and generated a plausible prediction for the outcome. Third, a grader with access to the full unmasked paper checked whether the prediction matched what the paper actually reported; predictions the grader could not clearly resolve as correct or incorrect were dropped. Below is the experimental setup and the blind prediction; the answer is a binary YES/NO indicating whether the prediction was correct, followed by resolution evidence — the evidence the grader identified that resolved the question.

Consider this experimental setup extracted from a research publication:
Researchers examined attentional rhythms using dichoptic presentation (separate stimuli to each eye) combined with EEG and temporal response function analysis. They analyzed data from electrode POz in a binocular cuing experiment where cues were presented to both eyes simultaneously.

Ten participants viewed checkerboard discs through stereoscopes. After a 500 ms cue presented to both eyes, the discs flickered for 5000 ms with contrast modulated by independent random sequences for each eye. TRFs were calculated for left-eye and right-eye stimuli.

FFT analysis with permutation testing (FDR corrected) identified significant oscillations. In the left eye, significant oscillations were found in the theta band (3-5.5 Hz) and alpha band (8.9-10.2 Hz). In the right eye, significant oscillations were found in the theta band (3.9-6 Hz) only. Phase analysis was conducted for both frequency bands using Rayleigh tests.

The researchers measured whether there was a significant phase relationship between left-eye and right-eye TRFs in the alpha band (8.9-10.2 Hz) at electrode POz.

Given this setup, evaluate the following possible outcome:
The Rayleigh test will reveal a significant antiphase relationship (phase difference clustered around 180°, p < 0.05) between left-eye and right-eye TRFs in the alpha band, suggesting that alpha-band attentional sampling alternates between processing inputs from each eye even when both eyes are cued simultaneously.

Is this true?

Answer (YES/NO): NO